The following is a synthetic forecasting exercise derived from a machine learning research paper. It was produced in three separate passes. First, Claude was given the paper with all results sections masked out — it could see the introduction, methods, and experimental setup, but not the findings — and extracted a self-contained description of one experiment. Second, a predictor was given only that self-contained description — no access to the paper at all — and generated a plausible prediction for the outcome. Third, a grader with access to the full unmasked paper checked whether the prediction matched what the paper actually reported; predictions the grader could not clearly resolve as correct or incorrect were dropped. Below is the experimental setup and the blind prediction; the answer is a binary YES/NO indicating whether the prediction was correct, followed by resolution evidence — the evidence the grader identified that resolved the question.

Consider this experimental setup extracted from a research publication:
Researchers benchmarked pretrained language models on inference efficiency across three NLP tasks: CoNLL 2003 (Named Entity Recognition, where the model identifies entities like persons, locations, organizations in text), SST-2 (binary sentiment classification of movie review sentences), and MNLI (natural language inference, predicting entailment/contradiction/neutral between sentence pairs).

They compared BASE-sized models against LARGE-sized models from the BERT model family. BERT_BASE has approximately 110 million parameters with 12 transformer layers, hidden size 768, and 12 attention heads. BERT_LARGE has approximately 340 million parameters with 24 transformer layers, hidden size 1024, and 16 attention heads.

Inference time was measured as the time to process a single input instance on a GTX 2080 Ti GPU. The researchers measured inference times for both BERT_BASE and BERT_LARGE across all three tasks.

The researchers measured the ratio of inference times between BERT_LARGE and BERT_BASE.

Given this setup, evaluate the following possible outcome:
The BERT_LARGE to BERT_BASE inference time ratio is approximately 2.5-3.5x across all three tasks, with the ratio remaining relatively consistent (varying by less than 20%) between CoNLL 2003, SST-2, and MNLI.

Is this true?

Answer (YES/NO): YES